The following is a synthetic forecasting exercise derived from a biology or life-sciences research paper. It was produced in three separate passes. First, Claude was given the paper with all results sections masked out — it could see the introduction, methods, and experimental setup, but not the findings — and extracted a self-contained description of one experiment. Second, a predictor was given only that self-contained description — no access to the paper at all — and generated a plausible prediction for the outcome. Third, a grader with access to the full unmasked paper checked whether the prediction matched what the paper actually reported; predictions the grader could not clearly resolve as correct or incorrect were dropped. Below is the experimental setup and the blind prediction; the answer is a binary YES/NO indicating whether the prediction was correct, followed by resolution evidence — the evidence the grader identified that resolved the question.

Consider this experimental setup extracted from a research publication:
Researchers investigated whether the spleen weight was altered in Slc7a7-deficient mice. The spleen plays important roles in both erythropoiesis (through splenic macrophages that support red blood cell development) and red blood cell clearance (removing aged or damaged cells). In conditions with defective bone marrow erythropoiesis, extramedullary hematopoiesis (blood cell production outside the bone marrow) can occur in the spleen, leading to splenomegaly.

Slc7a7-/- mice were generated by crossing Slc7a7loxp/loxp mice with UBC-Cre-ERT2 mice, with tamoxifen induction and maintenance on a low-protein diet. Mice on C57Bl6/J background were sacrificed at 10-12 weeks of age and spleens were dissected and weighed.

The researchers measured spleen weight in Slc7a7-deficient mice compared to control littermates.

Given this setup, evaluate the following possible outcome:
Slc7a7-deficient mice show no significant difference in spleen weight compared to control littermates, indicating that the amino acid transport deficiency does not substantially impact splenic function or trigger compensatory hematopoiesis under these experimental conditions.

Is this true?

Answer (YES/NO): NO